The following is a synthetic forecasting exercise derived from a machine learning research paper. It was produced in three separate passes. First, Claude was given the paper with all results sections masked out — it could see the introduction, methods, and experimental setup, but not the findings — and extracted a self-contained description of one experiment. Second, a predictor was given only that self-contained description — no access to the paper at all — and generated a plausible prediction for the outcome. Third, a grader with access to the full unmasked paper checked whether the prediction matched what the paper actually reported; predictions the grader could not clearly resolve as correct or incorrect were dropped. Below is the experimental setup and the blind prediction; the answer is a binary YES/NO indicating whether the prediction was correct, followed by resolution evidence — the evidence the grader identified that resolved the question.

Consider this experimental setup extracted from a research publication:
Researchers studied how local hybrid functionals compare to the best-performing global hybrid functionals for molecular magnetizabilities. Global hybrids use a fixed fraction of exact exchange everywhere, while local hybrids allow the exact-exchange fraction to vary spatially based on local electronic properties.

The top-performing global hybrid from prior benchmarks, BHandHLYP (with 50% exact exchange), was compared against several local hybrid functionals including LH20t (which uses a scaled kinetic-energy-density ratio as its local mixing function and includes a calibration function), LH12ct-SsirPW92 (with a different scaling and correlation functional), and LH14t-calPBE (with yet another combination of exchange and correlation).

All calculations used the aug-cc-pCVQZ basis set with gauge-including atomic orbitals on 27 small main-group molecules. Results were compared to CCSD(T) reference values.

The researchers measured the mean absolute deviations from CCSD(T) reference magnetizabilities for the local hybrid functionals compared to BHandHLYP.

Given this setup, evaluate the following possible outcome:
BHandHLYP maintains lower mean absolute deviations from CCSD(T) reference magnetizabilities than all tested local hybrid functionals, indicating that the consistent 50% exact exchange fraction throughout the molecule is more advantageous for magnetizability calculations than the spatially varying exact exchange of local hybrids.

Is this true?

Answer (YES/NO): NO